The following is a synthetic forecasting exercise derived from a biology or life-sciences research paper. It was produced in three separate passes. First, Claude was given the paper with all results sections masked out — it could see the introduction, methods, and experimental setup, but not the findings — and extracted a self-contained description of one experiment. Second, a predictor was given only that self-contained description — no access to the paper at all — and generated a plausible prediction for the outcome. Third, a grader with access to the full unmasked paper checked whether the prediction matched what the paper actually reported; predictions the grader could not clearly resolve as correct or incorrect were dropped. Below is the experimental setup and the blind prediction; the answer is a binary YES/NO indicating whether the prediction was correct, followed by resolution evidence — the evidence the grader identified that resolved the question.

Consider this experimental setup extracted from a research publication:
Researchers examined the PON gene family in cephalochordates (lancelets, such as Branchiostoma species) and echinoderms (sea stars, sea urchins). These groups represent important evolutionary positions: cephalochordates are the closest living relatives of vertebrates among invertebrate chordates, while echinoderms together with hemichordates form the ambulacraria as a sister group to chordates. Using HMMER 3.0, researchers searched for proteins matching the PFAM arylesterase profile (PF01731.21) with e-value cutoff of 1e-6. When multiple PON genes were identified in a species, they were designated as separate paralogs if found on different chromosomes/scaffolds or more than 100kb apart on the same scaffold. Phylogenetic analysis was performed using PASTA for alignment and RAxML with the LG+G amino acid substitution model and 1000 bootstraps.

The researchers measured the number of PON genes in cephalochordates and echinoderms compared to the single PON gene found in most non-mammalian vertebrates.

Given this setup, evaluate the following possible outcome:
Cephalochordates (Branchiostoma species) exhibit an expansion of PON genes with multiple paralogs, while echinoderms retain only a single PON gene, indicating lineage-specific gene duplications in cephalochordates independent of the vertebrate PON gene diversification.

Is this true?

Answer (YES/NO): NO